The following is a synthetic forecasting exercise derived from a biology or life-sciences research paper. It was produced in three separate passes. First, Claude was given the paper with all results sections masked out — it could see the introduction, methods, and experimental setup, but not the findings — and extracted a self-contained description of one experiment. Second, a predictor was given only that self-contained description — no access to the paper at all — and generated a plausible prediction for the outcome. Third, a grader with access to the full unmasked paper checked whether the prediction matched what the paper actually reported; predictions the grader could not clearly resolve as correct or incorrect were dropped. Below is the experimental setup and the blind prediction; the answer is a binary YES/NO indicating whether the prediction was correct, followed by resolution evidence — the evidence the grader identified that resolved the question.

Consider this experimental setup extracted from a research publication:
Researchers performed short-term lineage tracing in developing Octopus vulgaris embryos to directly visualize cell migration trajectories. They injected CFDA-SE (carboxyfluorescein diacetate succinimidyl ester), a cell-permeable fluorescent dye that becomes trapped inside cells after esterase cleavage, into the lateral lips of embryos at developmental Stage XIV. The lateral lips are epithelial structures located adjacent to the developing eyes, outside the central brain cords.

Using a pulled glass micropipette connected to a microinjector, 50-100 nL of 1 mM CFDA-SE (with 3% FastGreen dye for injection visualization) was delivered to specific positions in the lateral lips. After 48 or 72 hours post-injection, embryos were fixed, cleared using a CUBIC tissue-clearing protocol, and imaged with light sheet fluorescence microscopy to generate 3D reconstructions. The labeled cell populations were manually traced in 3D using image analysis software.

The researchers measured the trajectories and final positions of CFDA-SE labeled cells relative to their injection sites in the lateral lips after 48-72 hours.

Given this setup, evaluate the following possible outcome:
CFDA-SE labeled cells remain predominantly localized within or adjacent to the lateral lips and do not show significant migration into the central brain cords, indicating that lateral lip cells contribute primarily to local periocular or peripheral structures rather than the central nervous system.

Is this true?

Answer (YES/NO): NO